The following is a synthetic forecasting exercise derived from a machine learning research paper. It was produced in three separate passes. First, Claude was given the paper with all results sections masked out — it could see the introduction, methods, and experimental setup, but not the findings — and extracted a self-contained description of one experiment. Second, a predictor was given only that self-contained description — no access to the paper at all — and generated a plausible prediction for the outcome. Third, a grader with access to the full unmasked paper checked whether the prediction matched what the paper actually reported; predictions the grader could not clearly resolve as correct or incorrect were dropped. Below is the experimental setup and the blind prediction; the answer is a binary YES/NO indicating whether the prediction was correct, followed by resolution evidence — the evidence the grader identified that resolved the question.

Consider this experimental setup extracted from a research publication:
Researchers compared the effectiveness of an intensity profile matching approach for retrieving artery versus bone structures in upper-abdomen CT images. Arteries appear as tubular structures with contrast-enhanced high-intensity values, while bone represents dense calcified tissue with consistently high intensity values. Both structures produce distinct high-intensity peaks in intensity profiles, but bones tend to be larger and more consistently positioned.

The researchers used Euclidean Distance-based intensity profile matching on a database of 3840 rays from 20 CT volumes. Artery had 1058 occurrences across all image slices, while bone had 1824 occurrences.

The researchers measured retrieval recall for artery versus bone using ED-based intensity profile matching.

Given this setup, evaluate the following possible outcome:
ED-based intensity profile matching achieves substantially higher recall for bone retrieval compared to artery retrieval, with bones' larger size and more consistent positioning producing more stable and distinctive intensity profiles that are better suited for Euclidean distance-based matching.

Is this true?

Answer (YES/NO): NO